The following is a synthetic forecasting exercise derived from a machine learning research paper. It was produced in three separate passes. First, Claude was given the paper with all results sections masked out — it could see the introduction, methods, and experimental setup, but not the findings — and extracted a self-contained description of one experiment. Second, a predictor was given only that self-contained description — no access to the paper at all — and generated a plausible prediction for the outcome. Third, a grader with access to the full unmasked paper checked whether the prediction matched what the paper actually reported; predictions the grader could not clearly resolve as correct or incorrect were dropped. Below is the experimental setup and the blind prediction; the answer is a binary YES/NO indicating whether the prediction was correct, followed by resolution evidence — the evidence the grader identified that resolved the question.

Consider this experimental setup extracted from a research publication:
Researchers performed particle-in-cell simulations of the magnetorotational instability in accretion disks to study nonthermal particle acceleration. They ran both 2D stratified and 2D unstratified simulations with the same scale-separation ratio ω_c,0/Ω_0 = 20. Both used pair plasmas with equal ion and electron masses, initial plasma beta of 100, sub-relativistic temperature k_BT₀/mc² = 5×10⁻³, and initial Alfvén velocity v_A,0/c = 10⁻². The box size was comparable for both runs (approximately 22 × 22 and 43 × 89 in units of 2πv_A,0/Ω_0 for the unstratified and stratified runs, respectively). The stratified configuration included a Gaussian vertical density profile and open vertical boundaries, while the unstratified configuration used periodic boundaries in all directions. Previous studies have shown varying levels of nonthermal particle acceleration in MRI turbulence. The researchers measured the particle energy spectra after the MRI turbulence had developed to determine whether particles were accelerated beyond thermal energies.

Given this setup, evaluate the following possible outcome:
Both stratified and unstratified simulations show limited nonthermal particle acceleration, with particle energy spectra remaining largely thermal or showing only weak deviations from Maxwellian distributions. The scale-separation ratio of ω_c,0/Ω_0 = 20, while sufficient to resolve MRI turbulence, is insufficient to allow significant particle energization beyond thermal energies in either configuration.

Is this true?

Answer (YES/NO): NO